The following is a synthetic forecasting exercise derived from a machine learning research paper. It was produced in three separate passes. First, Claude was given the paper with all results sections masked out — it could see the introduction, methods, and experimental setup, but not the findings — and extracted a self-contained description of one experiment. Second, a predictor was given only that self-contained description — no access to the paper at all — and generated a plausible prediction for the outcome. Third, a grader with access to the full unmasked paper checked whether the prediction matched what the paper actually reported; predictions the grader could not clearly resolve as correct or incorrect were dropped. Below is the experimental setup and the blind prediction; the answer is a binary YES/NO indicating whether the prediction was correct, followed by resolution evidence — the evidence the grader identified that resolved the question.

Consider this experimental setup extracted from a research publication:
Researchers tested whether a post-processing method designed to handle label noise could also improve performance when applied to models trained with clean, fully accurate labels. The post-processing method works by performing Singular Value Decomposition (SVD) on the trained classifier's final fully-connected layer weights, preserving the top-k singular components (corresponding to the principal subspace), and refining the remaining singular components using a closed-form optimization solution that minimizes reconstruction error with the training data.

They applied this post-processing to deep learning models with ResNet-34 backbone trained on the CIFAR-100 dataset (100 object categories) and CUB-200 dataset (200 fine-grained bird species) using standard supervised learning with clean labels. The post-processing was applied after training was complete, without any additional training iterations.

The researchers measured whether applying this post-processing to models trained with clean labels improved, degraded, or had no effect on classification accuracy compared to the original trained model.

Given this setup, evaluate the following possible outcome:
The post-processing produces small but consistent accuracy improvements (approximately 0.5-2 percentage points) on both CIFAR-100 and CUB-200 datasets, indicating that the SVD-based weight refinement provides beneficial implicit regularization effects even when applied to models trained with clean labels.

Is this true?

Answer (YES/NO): NO